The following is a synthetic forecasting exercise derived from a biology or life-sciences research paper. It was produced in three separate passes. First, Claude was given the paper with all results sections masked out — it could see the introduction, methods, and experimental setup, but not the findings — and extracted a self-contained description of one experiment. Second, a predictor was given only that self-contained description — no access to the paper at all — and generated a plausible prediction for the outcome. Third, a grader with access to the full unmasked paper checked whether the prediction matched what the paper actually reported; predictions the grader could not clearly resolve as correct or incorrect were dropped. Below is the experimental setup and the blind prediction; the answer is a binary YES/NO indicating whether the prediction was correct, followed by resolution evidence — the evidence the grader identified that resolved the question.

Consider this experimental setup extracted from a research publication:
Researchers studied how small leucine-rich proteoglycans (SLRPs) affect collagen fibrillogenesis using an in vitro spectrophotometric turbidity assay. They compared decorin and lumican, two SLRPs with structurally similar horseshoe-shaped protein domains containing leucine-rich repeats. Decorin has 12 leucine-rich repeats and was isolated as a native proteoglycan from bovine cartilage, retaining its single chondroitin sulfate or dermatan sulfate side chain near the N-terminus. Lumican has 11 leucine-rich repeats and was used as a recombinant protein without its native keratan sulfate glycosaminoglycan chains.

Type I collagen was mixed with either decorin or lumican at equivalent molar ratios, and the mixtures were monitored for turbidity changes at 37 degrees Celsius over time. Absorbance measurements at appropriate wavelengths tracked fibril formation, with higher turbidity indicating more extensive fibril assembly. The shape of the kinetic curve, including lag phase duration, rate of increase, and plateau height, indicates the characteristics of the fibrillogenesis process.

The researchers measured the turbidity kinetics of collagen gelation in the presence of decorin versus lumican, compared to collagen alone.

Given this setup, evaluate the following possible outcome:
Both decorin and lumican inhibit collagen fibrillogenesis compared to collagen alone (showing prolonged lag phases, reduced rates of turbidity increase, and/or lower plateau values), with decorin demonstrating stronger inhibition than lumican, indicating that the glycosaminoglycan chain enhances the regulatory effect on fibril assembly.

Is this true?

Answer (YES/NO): NO